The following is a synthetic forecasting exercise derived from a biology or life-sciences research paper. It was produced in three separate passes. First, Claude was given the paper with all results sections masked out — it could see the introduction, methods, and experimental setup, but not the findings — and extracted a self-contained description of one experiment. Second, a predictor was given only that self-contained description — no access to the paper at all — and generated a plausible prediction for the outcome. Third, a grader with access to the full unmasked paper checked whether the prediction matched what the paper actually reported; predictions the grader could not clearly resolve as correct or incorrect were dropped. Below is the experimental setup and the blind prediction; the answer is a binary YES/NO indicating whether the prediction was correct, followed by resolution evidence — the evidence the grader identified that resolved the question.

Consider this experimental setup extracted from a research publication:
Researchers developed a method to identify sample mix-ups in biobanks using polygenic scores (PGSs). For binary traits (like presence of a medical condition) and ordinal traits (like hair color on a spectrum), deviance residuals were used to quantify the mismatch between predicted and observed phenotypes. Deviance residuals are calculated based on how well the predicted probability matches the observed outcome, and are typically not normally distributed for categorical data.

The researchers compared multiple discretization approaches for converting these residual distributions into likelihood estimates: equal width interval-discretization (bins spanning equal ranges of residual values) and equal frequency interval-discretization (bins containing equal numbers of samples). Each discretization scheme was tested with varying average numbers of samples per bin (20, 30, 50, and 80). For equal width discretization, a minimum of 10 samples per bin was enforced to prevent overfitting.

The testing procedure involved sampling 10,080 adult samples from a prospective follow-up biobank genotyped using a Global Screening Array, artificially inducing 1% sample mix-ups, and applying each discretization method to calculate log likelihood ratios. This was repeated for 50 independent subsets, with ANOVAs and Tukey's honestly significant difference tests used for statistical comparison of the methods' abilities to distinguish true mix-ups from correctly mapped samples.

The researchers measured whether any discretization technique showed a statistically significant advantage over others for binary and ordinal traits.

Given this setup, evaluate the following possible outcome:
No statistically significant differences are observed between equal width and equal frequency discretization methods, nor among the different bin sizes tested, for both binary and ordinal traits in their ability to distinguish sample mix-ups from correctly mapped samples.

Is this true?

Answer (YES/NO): YES